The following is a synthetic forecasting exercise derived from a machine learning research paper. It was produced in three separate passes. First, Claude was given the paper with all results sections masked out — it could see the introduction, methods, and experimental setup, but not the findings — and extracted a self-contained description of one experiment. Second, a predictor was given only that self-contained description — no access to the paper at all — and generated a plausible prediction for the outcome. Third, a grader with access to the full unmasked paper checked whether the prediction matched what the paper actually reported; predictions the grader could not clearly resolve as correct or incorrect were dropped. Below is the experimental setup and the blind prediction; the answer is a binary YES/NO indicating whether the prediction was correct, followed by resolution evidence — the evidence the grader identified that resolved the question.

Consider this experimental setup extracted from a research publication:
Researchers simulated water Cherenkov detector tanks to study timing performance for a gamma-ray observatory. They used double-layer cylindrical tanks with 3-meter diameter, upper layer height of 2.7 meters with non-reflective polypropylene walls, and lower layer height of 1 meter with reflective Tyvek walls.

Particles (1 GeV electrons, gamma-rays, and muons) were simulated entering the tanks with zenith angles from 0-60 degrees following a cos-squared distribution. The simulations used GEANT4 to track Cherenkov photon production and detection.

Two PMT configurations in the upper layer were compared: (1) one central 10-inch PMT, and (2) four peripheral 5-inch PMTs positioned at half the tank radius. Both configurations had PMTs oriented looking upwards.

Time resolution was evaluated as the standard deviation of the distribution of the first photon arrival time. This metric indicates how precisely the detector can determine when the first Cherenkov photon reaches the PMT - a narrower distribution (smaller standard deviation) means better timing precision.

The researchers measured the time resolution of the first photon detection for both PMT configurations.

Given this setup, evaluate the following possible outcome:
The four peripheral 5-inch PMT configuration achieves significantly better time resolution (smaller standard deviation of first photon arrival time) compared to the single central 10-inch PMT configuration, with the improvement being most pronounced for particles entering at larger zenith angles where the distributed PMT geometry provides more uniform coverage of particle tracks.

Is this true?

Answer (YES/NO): NO